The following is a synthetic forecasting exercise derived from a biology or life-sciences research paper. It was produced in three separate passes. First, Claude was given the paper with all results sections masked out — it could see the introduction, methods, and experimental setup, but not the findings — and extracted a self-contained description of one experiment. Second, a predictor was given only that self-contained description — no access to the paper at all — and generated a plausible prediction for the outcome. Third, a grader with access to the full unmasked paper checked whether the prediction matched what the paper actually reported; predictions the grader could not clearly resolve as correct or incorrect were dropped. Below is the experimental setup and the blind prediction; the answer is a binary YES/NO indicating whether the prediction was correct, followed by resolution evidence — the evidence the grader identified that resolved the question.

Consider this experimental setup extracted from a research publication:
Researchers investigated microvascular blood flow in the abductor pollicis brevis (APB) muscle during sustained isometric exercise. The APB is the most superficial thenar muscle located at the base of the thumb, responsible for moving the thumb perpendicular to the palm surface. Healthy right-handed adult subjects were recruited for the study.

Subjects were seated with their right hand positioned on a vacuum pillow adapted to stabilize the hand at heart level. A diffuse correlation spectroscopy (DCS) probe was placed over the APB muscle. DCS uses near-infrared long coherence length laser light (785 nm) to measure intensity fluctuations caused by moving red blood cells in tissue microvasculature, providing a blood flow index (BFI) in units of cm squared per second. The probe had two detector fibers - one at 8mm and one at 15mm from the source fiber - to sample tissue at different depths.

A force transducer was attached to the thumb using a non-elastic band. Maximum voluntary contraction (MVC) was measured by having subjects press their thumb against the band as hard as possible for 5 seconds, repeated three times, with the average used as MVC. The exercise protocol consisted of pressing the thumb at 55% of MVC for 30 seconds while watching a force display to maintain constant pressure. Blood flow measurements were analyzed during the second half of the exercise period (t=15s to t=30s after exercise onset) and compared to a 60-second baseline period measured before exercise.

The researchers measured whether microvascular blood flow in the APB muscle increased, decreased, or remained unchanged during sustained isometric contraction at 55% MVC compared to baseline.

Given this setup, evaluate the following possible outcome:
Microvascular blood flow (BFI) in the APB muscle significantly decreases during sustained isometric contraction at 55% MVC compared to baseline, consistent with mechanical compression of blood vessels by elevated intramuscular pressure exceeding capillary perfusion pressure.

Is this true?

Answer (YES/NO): NO